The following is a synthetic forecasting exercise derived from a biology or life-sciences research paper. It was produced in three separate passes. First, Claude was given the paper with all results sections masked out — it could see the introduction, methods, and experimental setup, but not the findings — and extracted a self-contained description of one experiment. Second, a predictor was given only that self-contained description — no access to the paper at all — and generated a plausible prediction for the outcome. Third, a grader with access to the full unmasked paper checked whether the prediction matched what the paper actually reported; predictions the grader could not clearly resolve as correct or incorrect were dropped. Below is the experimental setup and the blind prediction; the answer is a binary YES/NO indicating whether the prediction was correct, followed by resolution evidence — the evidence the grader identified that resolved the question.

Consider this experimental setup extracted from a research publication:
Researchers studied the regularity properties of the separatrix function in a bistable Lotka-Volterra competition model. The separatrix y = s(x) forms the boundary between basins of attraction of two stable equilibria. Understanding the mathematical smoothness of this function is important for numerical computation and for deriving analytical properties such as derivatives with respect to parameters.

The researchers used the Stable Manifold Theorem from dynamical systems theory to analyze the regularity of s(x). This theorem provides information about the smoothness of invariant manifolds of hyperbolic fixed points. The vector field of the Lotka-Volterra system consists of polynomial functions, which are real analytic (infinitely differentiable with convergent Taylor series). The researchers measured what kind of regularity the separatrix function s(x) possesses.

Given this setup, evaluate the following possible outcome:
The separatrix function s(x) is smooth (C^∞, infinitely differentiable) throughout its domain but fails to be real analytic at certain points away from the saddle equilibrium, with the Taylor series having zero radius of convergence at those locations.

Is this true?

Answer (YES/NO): NO